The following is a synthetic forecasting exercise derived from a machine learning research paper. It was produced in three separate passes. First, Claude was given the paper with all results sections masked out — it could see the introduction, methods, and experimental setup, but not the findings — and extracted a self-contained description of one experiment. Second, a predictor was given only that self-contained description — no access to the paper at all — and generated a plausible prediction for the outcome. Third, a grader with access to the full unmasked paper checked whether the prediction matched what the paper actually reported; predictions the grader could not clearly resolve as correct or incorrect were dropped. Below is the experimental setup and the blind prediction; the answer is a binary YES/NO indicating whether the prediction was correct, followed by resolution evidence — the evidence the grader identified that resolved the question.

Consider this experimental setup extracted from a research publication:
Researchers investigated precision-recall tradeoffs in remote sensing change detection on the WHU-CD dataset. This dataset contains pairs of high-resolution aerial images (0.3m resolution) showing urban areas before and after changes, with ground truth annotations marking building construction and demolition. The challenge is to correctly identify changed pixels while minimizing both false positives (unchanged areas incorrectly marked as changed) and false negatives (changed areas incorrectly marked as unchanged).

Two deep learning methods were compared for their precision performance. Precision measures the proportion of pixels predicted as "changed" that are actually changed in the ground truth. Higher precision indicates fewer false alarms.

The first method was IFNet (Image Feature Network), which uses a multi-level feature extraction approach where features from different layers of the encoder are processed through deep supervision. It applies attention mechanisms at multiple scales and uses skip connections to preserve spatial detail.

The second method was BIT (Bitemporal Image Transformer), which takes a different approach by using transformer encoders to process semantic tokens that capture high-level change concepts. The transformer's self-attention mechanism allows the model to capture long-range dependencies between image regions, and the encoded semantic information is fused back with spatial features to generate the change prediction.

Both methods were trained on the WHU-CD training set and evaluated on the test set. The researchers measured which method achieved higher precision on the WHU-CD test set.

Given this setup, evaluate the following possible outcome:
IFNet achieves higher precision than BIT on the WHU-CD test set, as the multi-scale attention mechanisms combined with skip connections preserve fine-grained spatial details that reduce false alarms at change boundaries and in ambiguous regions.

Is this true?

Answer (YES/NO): NO